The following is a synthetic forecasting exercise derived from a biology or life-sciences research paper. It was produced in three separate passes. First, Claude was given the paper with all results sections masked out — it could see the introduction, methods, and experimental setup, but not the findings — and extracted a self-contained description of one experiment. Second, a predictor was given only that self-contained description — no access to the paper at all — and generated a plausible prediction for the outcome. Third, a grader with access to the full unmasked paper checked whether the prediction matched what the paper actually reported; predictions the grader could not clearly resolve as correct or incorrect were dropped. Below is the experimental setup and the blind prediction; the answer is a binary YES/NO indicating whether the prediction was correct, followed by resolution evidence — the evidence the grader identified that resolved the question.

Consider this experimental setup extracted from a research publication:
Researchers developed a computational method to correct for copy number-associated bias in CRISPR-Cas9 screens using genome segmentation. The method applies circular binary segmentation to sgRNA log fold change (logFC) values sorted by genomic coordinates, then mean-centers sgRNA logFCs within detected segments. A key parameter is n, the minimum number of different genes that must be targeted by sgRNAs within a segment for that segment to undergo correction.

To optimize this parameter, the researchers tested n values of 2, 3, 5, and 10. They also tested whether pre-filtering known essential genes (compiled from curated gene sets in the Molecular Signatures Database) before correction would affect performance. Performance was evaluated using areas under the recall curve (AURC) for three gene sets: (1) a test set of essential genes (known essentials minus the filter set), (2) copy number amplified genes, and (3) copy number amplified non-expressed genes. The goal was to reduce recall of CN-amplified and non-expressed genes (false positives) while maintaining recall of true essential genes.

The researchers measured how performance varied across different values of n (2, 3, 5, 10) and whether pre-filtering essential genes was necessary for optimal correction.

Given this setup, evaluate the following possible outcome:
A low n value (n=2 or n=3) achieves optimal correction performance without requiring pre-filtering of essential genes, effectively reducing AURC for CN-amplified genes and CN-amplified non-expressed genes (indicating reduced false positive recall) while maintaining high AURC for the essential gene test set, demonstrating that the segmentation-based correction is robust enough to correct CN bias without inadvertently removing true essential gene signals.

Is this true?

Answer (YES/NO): YES